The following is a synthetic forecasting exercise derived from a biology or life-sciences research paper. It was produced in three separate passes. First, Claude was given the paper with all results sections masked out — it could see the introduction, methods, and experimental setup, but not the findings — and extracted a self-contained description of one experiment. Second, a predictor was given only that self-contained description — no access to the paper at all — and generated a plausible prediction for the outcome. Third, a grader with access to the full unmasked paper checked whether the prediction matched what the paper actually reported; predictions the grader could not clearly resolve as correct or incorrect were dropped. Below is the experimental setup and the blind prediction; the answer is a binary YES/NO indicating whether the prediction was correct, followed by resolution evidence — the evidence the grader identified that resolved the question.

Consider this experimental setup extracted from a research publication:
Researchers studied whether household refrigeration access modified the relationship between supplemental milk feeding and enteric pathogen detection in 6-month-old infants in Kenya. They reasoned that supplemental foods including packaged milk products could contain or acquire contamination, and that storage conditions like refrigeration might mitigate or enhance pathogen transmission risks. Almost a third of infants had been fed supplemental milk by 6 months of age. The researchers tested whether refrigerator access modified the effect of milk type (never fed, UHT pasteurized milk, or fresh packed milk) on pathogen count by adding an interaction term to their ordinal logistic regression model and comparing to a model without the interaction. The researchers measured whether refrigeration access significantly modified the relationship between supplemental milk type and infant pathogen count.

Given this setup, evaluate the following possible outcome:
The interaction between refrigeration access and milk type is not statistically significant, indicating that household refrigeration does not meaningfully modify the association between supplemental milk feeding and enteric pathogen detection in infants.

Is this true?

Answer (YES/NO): YES